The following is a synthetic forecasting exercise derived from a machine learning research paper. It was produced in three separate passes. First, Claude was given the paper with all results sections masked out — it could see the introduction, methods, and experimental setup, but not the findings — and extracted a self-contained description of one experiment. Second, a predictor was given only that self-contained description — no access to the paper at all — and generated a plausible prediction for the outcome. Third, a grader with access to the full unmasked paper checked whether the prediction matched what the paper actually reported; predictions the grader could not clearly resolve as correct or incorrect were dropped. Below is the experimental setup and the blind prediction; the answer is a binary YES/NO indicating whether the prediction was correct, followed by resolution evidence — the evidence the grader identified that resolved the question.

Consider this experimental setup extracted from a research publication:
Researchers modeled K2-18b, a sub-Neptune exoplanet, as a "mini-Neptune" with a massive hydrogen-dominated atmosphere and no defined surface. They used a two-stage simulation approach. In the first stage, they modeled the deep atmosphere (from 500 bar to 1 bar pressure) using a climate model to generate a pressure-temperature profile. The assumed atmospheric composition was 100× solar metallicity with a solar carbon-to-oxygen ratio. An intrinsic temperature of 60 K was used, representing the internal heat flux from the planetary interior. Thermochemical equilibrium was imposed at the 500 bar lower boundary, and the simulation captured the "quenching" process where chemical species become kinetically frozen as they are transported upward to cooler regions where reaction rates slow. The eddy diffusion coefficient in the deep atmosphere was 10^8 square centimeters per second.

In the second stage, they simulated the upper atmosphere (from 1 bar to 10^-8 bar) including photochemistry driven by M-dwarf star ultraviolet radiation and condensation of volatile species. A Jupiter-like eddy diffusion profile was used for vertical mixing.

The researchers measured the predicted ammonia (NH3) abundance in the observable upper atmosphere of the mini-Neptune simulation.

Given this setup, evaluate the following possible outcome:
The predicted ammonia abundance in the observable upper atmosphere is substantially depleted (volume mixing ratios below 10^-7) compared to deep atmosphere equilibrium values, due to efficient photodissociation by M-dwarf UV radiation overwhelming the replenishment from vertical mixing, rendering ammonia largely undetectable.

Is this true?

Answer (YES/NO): NO